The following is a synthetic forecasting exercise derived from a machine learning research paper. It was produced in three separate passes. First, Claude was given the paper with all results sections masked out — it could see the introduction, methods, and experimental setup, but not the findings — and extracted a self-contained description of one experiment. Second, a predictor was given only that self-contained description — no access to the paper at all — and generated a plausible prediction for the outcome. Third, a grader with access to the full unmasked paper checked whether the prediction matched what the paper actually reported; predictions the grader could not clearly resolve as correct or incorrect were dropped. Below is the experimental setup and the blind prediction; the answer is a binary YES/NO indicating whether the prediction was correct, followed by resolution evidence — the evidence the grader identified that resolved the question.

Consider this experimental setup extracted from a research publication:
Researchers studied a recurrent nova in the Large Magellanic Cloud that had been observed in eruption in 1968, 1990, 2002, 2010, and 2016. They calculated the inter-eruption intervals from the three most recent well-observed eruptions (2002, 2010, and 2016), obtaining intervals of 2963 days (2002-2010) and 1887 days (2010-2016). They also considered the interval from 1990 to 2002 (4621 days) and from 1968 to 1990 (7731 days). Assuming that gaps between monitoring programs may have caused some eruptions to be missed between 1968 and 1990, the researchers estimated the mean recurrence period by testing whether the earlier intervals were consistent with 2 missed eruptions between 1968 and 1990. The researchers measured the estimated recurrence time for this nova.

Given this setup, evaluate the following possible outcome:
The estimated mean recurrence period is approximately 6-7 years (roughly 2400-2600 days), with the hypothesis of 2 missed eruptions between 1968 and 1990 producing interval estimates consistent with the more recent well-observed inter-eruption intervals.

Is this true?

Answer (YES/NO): YES